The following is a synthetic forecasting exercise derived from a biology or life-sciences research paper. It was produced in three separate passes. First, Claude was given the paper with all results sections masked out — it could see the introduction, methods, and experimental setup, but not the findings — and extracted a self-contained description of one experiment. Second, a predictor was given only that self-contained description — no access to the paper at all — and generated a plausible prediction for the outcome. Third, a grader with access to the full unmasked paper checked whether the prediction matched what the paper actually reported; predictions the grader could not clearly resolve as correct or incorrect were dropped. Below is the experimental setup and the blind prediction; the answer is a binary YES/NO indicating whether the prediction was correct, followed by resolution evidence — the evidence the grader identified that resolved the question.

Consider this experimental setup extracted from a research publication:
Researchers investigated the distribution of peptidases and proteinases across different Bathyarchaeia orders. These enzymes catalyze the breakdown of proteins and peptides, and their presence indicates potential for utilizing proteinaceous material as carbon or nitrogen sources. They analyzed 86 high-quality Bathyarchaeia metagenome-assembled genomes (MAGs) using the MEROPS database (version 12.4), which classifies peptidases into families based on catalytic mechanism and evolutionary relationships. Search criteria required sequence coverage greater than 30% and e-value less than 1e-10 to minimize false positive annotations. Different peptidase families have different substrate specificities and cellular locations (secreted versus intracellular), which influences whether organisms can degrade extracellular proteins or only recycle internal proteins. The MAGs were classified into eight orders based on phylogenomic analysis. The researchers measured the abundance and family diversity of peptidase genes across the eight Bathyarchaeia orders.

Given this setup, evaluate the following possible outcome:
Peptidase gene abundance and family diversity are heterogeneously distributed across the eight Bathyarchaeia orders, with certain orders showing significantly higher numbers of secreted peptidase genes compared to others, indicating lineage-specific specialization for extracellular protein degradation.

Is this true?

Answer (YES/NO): NO